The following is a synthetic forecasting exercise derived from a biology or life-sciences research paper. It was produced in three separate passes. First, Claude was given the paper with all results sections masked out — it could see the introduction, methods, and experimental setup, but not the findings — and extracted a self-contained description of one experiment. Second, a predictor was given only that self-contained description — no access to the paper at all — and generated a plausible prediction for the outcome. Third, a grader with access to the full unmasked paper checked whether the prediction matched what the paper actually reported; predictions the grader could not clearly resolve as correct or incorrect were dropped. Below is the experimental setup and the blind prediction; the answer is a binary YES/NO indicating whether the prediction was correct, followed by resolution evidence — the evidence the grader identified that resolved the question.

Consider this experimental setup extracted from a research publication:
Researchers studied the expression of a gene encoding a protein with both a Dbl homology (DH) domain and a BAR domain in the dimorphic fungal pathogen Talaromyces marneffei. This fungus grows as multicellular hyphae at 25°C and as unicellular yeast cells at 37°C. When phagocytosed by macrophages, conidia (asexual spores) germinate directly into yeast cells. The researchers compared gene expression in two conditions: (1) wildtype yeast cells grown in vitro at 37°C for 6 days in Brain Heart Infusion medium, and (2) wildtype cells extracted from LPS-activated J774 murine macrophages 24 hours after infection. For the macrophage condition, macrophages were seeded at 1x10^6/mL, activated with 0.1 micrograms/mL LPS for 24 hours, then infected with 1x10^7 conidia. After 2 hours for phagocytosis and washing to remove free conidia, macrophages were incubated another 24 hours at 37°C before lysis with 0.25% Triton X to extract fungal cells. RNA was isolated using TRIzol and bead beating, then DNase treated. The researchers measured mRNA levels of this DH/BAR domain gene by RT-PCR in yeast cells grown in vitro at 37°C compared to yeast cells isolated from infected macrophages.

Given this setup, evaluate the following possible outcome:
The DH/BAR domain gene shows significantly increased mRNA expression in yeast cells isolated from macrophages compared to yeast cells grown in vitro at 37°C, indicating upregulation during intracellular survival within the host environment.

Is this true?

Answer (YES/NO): YES